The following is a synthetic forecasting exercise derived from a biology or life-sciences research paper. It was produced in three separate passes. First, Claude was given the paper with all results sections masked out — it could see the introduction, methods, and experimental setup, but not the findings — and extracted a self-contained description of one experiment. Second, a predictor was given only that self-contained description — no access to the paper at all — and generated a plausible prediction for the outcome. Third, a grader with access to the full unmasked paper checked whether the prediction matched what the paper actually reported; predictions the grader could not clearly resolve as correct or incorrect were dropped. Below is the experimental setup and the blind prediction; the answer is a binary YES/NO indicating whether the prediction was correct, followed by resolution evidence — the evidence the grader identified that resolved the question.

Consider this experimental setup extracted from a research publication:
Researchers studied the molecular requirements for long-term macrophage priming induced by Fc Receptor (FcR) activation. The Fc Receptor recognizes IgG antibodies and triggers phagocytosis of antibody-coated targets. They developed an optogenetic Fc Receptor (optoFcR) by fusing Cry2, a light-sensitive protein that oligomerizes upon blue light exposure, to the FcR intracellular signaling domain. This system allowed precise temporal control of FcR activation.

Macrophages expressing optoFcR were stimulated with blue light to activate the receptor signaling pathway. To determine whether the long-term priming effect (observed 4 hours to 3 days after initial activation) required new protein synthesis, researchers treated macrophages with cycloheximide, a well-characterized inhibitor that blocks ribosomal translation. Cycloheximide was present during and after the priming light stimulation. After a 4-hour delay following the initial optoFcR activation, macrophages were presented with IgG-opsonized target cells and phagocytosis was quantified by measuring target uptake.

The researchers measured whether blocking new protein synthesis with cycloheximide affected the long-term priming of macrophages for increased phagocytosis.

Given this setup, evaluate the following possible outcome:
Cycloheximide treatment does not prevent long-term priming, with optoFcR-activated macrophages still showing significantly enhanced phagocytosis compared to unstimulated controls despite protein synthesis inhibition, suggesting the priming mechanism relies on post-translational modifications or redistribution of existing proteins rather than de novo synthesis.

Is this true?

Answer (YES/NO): NO